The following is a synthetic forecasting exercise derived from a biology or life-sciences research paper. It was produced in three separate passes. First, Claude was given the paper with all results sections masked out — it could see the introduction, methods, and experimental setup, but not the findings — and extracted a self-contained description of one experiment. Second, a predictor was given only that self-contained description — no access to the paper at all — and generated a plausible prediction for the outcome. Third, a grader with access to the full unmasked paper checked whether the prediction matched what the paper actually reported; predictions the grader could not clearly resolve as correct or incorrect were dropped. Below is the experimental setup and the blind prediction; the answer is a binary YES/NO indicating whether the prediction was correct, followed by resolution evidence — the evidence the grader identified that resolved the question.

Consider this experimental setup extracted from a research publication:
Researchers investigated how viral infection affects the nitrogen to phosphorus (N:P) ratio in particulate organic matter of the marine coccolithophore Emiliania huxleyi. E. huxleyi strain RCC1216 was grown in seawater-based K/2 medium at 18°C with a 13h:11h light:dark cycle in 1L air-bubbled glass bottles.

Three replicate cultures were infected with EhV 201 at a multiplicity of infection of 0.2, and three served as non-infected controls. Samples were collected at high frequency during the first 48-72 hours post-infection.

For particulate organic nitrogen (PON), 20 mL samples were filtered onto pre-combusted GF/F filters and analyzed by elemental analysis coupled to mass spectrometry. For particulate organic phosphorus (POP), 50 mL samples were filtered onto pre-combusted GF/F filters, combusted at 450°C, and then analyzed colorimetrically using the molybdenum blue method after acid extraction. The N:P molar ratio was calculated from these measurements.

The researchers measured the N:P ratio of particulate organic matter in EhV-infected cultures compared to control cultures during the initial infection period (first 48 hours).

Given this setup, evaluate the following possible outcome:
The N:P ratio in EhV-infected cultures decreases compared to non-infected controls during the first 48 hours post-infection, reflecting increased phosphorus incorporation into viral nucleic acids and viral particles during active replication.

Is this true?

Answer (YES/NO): NO